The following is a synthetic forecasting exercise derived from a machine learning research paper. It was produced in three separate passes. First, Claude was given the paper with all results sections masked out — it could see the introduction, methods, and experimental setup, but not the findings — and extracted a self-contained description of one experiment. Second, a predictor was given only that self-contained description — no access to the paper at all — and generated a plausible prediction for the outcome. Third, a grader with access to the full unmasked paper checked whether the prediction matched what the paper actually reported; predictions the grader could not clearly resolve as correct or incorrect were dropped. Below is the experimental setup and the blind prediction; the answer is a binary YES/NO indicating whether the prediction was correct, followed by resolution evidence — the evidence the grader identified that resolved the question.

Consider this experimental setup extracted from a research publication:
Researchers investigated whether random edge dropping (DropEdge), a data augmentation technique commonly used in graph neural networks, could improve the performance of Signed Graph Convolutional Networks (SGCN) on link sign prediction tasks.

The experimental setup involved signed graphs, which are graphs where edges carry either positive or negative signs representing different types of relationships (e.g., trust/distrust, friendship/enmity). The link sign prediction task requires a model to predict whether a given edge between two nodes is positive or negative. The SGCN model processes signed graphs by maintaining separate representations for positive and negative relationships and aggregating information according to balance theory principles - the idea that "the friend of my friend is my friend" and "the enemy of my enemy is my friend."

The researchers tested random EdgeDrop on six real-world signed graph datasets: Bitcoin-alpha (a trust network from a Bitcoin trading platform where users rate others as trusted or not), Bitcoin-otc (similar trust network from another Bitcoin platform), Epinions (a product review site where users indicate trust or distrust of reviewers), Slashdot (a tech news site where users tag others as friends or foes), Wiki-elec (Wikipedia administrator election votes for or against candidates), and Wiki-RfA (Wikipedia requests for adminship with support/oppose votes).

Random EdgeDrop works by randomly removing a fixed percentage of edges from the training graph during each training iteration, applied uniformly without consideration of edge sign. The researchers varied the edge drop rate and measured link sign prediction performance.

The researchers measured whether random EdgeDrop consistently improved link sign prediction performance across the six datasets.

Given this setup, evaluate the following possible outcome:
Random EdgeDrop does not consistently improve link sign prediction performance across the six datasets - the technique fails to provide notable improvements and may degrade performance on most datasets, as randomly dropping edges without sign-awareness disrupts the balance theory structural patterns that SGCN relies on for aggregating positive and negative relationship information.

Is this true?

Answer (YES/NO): YES